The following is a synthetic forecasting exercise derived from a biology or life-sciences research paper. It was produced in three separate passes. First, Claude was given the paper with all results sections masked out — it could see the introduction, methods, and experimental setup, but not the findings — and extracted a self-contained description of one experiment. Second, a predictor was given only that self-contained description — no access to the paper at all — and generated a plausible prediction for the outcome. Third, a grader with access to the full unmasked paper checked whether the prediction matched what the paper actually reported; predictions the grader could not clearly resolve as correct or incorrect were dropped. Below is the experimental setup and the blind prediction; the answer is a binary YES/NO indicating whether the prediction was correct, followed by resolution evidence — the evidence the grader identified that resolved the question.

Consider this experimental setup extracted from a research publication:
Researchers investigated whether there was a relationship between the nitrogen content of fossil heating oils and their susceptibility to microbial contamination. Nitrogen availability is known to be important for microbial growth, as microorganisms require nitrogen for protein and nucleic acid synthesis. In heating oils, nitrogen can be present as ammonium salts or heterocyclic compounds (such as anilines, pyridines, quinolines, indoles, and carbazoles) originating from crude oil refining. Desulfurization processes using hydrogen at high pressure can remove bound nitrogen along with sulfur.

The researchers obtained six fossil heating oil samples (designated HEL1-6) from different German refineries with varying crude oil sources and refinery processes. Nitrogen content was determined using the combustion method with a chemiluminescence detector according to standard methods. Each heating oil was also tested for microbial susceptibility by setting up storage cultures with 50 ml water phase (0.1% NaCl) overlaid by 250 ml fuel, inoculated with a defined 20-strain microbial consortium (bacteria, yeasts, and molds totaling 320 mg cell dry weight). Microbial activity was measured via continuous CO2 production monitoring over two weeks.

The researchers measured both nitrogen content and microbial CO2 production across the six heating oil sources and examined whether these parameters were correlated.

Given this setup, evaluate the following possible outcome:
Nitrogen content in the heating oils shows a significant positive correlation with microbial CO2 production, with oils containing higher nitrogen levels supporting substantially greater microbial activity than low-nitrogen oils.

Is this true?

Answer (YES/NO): YES